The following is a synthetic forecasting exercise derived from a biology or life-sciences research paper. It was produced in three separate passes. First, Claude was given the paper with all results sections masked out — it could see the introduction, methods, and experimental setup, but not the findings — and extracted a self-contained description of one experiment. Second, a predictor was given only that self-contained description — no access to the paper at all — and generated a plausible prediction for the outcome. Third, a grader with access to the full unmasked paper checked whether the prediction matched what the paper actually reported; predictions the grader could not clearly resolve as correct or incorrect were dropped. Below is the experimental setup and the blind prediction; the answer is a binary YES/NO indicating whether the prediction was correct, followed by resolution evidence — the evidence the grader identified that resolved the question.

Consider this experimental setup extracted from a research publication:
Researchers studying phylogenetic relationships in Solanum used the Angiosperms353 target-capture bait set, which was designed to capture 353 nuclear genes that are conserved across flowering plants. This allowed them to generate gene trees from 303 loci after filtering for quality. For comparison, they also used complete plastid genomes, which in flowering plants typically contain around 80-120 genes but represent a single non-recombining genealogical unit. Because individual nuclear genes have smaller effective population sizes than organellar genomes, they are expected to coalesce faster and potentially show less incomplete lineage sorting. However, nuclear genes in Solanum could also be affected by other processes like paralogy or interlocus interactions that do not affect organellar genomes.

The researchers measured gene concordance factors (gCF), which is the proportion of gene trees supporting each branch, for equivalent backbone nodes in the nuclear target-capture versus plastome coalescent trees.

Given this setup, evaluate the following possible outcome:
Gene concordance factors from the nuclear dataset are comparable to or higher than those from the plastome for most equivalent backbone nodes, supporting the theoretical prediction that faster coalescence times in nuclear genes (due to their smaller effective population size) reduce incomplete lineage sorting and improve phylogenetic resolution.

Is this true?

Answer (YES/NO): YES